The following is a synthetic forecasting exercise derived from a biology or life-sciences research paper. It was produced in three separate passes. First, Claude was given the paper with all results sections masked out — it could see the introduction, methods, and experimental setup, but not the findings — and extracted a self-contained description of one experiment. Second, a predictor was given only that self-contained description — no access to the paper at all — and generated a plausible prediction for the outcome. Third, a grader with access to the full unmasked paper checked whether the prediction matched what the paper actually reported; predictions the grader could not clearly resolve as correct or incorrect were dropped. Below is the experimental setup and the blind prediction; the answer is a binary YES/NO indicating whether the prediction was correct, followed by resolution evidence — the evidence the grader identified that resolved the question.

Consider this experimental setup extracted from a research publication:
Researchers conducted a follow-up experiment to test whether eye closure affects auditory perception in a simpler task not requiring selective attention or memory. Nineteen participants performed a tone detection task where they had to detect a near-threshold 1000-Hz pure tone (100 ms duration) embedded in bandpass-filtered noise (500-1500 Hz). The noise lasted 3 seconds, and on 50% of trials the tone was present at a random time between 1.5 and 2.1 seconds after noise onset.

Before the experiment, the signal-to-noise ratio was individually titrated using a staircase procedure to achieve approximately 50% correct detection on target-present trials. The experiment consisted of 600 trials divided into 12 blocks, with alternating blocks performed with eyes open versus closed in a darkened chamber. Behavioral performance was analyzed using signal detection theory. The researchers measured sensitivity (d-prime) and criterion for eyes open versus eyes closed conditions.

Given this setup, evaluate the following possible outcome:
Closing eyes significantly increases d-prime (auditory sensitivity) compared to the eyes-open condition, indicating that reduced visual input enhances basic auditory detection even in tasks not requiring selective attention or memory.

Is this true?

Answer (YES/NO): NO